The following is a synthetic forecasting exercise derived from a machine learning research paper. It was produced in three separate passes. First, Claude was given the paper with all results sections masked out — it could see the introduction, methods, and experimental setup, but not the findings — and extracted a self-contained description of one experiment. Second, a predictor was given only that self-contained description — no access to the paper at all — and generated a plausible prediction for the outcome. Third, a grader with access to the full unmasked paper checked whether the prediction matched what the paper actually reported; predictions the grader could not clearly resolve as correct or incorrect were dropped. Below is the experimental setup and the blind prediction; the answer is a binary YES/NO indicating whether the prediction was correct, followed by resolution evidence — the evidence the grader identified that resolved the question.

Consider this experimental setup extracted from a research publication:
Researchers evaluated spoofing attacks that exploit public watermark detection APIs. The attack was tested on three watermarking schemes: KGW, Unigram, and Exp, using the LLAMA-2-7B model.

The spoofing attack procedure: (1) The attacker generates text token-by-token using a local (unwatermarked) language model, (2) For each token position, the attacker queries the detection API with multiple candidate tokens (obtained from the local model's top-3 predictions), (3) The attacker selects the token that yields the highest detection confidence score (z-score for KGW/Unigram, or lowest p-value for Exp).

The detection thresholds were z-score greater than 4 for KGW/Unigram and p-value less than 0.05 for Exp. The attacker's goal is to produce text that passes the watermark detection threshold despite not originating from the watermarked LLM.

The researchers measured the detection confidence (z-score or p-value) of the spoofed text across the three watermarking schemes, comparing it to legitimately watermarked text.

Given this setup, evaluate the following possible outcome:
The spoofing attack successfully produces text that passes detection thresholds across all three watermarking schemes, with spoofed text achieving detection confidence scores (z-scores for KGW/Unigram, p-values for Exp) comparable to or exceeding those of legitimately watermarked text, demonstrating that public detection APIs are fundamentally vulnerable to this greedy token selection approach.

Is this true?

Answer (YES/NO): YES